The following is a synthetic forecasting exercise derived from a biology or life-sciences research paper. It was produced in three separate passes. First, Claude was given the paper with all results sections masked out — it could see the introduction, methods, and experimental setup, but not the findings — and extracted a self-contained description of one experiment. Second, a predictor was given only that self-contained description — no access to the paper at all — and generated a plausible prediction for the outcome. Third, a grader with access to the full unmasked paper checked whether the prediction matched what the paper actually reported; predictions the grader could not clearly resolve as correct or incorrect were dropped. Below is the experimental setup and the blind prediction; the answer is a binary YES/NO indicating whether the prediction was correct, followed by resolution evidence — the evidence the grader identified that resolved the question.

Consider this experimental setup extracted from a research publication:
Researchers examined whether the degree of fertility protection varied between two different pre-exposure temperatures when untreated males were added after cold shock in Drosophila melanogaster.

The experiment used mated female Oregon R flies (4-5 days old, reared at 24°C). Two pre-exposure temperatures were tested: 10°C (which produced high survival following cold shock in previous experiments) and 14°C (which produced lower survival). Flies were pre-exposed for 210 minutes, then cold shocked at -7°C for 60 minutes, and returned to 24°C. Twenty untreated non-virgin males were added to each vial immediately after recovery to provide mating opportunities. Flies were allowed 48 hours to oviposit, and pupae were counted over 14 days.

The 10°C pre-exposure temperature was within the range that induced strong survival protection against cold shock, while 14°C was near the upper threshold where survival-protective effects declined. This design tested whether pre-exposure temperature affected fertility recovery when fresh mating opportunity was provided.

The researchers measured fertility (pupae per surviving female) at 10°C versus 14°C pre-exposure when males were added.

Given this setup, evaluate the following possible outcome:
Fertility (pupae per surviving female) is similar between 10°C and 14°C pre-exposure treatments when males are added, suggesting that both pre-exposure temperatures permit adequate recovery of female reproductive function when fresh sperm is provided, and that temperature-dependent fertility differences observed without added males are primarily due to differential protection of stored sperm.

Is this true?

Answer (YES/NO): NO